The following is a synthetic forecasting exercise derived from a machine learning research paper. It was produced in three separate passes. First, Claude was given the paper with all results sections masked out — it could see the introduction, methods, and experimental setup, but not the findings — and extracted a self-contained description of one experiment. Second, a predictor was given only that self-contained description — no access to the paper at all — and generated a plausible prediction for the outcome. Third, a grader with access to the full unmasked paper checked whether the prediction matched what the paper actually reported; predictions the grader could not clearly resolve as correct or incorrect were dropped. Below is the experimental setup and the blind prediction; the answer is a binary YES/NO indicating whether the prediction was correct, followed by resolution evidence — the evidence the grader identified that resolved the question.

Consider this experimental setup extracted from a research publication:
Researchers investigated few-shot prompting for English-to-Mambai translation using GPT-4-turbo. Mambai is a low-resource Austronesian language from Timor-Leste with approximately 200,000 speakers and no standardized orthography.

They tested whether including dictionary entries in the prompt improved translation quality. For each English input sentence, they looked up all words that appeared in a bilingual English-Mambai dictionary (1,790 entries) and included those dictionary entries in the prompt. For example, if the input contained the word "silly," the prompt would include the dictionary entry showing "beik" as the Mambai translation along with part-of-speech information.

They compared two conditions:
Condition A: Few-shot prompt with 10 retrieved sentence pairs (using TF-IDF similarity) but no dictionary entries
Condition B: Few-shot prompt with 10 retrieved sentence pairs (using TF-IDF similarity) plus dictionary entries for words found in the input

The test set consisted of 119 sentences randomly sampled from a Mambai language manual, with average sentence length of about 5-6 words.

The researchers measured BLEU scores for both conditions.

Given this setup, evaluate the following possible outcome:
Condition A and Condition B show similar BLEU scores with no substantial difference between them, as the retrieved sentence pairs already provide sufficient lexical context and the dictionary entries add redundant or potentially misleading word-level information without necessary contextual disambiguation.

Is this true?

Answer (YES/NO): NO